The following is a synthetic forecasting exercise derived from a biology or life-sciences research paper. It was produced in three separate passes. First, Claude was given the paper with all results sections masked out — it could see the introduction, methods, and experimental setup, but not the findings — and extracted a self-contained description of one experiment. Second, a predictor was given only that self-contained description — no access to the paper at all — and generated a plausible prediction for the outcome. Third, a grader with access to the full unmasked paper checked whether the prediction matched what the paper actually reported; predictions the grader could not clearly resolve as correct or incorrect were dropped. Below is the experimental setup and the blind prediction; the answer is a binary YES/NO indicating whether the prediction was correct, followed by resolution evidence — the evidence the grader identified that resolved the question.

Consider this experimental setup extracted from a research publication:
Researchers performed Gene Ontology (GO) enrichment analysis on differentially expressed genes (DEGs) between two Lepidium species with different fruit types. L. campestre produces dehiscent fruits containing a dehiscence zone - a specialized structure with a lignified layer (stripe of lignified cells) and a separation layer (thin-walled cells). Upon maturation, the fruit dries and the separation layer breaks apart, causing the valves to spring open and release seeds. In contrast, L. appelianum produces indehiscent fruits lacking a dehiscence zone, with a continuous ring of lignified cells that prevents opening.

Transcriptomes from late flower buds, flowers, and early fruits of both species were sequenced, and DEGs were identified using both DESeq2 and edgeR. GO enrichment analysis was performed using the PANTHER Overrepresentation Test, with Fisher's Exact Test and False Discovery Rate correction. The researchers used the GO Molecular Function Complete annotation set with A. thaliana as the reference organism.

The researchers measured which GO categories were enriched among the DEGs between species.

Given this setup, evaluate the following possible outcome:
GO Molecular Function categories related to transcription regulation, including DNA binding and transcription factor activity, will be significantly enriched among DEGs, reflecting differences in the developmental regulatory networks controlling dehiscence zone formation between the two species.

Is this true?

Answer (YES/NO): NO